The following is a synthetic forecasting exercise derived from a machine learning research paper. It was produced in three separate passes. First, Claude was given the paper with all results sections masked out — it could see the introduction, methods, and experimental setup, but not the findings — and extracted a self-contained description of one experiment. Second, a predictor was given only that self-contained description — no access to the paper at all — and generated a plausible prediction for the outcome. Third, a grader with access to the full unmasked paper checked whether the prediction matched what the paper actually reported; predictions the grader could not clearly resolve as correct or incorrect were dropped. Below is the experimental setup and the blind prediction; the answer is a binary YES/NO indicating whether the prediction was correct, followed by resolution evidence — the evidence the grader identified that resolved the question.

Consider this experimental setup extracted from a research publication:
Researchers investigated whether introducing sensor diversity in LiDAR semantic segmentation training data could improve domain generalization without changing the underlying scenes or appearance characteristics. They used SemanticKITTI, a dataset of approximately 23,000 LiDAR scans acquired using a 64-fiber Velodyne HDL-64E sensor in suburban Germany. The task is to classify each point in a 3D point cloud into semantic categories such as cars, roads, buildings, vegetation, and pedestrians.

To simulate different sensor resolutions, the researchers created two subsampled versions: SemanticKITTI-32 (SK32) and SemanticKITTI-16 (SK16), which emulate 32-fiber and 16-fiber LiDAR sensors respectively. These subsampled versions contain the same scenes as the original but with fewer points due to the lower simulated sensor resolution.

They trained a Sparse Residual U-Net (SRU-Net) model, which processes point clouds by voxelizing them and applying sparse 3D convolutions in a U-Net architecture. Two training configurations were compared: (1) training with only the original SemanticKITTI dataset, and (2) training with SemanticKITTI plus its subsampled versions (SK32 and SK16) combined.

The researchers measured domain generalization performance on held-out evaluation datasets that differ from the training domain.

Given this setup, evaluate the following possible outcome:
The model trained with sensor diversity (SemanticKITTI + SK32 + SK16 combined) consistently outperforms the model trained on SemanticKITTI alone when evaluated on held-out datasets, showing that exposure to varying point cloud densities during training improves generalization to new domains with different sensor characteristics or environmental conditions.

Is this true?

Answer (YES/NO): YES